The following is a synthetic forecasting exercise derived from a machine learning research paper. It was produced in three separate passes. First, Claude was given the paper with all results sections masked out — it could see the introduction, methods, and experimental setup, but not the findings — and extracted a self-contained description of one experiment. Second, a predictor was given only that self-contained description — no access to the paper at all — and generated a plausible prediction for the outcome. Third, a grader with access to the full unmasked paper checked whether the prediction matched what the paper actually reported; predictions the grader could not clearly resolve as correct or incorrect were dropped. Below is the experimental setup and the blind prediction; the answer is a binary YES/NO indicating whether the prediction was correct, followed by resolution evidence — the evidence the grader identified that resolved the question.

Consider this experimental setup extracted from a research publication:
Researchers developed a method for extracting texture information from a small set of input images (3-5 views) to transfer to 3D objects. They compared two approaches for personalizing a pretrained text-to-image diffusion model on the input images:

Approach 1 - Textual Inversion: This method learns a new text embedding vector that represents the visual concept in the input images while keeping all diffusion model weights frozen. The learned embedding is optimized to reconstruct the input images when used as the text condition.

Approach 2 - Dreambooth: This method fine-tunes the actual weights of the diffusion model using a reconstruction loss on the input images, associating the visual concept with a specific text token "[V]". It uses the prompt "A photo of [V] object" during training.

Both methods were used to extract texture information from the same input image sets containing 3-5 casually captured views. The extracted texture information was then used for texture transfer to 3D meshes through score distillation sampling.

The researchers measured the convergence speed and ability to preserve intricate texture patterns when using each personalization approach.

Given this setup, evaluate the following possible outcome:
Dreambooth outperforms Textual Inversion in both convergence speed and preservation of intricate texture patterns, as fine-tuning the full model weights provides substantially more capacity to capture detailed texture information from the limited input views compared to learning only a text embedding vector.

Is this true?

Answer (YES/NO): YES